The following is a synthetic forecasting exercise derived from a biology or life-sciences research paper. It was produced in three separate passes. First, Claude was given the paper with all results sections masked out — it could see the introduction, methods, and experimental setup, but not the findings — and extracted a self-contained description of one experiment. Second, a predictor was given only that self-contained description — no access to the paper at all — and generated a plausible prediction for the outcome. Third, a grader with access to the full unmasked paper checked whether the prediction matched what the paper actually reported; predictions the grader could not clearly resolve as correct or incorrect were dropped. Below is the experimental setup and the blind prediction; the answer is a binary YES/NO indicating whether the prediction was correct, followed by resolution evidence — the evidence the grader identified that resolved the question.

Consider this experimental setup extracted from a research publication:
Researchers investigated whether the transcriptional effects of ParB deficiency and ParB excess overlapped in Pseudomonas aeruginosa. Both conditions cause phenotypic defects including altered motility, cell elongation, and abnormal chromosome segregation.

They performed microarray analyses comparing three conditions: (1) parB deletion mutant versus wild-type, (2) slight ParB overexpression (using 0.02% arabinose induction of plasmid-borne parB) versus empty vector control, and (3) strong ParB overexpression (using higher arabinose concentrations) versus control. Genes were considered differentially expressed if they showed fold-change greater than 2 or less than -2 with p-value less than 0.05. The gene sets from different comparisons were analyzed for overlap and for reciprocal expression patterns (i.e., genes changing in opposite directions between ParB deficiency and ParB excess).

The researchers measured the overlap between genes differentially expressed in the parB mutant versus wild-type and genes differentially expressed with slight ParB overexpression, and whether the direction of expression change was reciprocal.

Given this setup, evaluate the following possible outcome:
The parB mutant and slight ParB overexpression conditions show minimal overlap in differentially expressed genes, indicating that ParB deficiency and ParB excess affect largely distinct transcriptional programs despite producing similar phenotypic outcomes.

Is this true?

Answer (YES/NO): NO